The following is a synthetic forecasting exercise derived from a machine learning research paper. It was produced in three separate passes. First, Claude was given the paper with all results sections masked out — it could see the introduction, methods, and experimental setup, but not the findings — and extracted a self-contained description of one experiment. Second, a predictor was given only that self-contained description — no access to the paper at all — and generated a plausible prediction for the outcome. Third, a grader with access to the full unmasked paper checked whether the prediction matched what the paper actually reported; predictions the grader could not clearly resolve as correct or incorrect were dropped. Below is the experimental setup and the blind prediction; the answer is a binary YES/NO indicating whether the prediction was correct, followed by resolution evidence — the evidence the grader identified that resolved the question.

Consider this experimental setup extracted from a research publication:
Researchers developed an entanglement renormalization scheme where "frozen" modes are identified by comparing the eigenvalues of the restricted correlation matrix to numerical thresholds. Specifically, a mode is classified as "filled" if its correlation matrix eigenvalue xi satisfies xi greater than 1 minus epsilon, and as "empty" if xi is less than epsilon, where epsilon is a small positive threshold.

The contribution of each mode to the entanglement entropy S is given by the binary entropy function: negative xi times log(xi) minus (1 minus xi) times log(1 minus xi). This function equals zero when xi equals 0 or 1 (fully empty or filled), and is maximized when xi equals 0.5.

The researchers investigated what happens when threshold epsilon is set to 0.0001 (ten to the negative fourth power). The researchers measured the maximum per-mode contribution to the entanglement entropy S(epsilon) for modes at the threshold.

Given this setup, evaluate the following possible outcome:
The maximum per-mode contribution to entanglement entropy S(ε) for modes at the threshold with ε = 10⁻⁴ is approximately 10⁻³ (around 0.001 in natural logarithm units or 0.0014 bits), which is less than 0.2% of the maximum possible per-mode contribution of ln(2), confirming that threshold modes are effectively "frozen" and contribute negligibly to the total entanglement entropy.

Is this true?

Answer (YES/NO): YES